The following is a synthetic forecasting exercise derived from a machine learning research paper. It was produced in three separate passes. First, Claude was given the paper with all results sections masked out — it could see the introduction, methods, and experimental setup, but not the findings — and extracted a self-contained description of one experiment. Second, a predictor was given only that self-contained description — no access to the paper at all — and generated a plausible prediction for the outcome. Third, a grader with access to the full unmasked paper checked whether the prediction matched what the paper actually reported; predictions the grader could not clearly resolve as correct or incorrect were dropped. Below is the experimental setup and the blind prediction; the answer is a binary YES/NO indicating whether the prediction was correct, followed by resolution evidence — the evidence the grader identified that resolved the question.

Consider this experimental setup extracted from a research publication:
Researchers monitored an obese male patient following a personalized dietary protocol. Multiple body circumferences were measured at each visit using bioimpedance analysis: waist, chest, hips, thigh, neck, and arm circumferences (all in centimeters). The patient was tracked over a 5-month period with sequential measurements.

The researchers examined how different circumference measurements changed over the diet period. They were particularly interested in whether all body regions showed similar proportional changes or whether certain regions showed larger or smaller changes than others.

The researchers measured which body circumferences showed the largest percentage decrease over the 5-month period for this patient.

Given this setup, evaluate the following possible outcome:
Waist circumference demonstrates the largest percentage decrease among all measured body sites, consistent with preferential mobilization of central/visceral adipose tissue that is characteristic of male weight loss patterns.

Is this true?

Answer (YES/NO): NO